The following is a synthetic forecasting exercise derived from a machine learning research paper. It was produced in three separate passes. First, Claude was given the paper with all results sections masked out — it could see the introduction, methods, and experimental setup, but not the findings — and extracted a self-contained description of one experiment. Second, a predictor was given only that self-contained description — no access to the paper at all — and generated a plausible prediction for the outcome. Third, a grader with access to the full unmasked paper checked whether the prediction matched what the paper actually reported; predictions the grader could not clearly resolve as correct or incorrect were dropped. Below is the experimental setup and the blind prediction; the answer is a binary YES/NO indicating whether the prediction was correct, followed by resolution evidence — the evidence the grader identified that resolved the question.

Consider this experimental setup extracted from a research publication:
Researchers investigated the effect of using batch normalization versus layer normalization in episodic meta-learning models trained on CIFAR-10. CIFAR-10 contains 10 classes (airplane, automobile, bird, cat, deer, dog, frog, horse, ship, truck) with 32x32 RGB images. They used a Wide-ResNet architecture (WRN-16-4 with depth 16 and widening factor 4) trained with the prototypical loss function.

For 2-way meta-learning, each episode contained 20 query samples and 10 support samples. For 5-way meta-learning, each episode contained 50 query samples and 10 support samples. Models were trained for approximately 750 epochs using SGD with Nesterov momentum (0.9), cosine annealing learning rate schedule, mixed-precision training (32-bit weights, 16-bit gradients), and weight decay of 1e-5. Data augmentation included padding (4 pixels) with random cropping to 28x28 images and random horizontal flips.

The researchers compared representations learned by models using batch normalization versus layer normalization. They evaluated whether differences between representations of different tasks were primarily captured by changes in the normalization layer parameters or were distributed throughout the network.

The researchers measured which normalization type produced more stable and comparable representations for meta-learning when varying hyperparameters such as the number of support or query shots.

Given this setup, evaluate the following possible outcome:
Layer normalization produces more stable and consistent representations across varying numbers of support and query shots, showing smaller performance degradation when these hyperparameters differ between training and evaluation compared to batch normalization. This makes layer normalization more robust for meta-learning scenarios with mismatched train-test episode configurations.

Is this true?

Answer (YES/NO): YES